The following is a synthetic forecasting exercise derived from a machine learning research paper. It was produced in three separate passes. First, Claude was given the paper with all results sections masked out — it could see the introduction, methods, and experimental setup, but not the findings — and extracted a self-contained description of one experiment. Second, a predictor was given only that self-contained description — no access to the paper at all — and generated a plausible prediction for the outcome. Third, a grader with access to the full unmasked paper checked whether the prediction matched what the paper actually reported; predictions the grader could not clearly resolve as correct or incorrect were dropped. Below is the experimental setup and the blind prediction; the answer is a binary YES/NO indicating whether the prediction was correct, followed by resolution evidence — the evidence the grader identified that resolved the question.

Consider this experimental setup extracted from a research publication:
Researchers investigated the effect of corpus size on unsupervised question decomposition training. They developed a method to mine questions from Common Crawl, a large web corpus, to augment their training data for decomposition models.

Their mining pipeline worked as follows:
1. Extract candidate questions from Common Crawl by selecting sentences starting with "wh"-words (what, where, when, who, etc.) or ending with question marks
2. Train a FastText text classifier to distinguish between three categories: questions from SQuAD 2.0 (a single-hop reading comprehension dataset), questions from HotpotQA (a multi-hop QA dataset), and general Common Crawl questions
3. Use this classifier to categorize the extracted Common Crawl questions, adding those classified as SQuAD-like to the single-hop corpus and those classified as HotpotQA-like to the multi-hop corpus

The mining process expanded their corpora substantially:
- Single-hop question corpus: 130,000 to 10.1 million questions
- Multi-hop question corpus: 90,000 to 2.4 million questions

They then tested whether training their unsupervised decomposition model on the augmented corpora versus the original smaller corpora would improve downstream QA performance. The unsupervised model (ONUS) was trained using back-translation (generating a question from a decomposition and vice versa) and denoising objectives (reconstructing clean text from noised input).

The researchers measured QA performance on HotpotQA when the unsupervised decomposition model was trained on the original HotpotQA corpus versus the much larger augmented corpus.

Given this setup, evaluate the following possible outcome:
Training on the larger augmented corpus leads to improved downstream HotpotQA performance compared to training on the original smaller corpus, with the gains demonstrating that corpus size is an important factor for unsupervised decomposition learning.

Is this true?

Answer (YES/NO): NO